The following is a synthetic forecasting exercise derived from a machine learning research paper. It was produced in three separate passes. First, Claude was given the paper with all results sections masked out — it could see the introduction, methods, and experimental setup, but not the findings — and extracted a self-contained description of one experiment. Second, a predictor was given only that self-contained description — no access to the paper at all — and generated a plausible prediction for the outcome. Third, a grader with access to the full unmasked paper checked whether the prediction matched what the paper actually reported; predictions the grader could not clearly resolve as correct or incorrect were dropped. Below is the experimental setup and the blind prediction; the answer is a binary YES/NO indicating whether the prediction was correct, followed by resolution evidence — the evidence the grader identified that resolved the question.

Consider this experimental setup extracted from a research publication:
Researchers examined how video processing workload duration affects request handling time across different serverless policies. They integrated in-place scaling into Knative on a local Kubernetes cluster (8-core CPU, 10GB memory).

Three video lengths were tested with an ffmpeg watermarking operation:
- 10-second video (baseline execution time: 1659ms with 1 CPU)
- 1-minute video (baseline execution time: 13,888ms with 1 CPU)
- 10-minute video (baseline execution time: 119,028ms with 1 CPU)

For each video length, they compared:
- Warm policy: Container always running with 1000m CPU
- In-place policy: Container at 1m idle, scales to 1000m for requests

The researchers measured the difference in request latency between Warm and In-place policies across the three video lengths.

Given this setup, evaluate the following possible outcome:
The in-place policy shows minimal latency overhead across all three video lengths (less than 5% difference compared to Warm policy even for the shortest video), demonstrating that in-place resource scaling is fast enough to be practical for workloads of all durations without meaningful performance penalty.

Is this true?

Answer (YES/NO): NO